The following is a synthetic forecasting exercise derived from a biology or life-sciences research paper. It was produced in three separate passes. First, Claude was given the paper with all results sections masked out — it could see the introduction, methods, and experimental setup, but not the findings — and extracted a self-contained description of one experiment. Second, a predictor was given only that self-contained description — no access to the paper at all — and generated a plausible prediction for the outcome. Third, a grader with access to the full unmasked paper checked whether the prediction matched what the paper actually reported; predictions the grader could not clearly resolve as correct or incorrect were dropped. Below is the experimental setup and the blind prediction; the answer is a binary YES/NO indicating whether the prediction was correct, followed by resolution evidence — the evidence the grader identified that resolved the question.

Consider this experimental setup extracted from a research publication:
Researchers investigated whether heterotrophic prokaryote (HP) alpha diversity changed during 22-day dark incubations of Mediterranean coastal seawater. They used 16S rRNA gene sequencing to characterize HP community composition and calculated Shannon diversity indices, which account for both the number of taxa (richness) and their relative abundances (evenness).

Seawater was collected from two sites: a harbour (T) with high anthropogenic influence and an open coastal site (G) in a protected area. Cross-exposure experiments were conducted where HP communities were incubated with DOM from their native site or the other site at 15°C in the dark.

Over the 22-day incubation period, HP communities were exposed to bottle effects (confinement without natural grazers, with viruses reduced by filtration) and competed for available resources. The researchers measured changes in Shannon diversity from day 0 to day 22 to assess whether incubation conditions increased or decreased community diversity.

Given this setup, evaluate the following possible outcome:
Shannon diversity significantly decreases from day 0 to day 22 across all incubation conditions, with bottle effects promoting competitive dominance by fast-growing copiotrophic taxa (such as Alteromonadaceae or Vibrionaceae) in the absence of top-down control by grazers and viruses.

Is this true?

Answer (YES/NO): NO